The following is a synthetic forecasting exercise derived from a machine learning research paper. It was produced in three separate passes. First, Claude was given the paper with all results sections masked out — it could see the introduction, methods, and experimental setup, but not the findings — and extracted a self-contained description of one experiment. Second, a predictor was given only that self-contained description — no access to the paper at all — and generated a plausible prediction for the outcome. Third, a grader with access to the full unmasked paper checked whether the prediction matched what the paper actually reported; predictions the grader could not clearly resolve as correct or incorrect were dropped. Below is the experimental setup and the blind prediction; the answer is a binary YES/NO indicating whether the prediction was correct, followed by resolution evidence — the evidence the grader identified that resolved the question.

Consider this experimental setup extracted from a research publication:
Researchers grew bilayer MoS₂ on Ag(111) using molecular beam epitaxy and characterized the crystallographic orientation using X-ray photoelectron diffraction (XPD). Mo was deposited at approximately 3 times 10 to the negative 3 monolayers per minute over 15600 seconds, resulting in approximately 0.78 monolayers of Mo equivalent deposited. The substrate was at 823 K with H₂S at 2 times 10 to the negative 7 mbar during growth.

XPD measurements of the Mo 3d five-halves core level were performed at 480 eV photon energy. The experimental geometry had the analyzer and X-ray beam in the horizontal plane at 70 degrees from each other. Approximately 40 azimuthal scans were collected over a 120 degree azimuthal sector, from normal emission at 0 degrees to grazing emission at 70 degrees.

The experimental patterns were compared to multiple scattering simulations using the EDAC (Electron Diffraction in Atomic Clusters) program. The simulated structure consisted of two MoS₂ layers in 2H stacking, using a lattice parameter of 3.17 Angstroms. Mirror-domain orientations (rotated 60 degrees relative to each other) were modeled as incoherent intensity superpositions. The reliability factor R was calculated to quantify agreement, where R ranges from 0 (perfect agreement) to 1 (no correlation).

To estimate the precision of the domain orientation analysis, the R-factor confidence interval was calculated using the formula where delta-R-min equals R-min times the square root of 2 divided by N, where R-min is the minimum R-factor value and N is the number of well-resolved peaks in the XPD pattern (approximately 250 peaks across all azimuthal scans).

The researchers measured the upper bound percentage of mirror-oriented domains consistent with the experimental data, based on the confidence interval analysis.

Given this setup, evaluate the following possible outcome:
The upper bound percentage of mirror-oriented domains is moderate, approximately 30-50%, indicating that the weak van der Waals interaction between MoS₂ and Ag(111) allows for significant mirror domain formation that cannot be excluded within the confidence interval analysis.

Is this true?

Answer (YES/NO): NO